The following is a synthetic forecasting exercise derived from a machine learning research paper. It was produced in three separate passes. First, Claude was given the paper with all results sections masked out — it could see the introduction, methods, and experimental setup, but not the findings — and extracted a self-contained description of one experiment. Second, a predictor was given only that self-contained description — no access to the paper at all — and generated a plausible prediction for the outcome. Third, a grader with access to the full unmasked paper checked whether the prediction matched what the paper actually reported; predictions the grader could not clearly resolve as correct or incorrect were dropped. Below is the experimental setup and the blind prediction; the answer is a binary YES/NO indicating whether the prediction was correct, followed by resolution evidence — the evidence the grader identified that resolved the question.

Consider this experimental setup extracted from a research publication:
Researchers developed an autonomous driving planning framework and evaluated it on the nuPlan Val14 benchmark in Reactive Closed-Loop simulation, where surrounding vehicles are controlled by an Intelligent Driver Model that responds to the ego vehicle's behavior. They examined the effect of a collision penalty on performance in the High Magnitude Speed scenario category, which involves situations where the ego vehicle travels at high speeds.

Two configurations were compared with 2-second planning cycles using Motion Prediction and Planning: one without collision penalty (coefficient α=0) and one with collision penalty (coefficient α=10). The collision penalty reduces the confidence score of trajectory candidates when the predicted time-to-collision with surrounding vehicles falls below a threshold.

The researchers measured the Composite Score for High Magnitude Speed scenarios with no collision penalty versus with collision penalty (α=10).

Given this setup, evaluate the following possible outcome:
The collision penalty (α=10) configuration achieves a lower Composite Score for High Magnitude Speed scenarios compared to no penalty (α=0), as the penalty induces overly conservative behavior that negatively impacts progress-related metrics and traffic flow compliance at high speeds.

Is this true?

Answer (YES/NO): YES